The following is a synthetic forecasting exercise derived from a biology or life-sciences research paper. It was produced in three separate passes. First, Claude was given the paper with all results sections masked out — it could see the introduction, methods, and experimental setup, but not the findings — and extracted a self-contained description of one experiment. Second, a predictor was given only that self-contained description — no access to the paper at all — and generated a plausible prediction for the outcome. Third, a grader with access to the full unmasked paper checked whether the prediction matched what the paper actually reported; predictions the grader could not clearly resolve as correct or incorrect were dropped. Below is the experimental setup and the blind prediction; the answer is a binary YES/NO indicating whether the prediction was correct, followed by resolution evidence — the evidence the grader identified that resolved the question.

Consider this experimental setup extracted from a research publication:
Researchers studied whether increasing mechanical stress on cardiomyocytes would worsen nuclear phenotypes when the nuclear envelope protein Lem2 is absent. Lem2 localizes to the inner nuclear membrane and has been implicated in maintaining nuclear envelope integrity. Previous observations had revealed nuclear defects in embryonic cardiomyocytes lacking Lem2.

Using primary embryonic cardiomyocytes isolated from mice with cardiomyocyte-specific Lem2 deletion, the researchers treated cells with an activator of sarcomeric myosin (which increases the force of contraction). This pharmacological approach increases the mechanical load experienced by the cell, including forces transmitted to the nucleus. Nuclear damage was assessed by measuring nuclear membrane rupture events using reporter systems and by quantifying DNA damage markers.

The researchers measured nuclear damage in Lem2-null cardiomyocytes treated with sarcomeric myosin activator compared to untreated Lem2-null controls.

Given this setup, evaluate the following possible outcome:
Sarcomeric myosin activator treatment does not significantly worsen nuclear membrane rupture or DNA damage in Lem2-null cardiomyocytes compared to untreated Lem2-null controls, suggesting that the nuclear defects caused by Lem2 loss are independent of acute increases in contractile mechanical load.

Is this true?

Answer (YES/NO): NO